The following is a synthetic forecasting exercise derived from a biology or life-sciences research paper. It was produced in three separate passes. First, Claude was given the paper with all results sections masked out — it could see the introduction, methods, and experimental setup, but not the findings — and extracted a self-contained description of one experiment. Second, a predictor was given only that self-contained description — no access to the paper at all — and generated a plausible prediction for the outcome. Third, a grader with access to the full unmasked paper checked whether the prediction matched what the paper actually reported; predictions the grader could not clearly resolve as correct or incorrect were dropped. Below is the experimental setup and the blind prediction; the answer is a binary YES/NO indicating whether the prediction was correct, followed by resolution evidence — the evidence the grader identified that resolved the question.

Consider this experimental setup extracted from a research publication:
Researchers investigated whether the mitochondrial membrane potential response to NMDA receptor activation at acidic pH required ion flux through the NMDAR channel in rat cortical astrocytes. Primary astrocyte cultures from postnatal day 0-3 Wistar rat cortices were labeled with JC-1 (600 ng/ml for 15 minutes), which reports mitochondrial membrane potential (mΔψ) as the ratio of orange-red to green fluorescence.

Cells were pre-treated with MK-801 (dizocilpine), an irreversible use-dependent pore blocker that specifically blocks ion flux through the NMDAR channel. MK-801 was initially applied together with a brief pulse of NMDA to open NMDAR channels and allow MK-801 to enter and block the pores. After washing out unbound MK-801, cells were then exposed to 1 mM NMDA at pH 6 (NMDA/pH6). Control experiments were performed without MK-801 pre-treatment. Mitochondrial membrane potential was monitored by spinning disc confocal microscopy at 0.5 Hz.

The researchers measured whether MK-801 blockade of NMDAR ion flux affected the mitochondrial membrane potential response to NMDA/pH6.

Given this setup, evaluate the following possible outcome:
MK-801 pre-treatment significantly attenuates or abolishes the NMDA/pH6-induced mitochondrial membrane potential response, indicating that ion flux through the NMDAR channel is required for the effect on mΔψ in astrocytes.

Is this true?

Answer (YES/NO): YES